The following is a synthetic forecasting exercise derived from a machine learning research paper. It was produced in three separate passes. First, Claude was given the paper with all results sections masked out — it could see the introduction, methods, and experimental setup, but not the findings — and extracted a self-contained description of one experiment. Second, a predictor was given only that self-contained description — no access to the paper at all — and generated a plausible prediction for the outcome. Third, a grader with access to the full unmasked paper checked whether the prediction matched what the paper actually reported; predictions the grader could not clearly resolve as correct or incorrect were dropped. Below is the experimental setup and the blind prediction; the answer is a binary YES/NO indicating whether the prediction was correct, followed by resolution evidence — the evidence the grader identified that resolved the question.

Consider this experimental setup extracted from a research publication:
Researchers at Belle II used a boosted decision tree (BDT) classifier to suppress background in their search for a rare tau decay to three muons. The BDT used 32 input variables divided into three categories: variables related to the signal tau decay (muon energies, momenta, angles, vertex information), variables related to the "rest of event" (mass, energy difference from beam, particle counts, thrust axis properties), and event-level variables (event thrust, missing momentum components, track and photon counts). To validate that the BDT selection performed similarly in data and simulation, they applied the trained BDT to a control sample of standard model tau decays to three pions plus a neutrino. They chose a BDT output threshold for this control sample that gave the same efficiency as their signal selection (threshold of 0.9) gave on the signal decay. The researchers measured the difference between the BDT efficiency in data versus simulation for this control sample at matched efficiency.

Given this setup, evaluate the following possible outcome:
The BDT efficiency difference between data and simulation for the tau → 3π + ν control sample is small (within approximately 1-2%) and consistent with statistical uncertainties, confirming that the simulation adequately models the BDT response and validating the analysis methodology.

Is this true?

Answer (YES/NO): NO